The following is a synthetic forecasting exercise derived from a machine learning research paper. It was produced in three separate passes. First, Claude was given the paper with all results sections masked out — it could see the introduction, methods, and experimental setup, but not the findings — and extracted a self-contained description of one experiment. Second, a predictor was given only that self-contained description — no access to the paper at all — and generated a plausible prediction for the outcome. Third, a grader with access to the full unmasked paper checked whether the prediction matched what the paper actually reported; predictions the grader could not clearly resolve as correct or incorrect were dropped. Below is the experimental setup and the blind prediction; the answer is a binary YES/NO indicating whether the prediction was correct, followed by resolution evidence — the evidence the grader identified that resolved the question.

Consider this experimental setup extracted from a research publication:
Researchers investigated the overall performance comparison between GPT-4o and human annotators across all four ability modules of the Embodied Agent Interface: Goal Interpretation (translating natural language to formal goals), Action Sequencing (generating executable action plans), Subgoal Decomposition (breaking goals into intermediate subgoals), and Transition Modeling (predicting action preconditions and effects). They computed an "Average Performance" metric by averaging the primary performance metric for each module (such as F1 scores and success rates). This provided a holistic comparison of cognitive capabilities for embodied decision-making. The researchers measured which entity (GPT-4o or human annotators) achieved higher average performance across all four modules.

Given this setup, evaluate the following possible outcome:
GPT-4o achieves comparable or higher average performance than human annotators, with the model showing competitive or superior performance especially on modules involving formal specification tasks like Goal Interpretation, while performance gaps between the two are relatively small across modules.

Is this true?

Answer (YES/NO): NO